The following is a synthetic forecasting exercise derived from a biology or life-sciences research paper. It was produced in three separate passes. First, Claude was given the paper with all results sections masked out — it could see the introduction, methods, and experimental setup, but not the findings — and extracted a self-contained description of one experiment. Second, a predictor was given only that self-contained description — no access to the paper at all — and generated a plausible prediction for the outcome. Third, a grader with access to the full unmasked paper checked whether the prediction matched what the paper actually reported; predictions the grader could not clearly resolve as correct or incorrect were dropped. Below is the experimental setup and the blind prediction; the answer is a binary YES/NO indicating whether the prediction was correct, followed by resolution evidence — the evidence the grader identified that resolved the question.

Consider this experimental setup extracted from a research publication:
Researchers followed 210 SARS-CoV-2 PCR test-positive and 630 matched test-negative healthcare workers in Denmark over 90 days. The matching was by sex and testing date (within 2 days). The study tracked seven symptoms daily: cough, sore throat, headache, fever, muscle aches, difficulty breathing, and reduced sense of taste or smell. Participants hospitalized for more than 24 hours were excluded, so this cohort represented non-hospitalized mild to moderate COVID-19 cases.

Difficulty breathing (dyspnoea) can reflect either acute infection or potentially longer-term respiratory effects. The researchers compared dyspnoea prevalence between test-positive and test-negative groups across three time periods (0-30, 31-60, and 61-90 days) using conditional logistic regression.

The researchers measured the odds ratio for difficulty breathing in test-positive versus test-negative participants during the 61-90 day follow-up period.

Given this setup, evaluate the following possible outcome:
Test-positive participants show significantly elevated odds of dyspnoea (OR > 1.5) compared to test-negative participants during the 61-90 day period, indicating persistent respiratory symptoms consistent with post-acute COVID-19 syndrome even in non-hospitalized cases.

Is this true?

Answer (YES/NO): YES